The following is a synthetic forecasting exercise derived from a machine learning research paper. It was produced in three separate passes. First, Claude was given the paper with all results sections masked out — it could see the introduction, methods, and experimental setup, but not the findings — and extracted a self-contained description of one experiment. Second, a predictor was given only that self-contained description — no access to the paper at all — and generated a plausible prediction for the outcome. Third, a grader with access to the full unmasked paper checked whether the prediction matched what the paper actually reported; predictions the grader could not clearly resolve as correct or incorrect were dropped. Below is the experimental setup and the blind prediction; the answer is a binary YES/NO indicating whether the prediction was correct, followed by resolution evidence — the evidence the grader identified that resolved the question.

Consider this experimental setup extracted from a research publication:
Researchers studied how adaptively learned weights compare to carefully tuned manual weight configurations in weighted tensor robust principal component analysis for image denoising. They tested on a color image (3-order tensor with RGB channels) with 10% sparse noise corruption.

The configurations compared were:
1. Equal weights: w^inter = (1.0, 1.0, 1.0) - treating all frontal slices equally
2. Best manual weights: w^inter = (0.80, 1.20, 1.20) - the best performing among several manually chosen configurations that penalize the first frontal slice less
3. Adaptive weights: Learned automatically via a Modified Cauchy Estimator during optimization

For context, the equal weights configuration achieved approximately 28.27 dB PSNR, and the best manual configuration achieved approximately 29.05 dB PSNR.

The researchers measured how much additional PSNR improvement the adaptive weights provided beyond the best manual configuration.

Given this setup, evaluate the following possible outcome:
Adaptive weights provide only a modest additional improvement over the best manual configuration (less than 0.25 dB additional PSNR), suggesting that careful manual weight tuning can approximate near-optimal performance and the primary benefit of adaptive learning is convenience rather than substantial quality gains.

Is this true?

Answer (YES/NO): YES